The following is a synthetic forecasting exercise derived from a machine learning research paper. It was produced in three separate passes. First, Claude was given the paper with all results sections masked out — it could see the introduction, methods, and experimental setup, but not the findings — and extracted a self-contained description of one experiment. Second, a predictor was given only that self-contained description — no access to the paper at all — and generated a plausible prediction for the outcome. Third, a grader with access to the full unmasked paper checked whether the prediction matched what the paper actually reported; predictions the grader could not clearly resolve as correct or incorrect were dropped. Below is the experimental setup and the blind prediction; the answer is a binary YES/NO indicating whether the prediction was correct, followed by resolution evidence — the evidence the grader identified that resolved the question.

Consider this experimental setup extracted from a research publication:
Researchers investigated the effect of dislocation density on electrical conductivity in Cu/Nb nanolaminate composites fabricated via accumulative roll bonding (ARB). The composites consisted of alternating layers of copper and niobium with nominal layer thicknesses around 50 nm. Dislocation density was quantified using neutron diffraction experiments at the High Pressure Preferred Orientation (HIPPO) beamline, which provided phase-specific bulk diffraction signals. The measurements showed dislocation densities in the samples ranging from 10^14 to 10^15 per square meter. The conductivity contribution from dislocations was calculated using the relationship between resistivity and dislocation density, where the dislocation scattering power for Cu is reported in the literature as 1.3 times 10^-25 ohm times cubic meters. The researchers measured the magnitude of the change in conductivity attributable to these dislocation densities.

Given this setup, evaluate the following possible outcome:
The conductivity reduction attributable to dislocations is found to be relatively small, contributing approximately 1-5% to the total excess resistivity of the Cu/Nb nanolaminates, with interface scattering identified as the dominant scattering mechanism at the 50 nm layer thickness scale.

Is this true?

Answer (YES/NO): NO